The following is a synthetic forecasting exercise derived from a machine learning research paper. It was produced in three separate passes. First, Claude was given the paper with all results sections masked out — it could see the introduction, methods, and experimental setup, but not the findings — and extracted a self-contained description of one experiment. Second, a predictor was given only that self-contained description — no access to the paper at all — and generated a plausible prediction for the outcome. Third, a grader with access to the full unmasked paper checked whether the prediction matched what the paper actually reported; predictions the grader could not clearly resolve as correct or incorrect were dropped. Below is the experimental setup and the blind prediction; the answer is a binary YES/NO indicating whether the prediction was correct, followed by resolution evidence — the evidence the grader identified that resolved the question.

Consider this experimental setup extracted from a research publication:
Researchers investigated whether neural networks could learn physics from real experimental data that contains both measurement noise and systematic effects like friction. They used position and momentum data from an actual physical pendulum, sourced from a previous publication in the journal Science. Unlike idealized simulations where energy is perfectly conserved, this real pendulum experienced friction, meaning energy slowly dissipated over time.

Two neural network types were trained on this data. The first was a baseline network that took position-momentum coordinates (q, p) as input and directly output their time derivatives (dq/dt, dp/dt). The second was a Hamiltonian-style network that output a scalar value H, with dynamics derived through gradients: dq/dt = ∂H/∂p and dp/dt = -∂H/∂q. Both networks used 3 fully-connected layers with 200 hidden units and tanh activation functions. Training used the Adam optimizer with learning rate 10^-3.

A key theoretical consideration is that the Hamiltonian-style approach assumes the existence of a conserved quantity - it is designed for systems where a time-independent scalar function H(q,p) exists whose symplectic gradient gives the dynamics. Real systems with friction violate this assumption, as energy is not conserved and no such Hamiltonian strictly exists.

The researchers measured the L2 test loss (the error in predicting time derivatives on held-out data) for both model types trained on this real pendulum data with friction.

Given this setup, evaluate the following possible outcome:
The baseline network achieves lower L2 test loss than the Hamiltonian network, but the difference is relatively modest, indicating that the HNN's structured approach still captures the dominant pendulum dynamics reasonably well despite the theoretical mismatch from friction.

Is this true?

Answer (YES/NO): NO